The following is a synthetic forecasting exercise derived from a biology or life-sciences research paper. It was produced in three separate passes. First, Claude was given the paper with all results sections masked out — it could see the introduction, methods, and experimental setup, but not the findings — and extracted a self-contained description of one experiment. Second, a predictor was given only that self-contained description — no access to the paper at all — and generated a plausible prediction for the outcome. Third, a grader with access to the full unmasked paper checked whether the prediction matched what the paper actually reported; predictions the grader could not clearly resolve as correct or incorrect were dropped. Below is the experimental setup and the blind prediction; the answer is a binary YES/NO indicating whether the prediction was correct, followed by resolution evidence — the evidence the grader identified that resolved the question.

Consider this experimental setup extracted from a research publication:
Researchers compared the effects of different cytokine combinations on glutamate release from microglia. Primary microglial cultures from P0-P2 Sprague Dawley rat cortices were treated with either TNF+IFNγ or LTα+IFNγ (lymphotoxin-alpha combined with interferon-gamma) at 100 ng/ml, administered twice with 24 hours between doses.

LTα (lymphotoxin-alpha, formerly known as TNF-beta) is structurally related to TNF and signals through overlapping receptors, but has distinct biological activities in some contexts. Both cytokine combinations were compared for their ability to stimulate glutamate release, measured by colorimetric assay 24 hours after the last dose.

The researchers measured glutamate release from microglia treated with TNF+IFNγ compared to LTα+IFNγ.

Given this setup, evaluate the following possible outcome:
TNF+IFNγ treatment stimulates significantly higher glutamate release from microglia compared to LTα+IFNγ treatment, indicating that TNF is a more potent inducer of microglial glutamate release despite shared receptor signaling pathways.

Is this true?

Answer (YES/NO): NO